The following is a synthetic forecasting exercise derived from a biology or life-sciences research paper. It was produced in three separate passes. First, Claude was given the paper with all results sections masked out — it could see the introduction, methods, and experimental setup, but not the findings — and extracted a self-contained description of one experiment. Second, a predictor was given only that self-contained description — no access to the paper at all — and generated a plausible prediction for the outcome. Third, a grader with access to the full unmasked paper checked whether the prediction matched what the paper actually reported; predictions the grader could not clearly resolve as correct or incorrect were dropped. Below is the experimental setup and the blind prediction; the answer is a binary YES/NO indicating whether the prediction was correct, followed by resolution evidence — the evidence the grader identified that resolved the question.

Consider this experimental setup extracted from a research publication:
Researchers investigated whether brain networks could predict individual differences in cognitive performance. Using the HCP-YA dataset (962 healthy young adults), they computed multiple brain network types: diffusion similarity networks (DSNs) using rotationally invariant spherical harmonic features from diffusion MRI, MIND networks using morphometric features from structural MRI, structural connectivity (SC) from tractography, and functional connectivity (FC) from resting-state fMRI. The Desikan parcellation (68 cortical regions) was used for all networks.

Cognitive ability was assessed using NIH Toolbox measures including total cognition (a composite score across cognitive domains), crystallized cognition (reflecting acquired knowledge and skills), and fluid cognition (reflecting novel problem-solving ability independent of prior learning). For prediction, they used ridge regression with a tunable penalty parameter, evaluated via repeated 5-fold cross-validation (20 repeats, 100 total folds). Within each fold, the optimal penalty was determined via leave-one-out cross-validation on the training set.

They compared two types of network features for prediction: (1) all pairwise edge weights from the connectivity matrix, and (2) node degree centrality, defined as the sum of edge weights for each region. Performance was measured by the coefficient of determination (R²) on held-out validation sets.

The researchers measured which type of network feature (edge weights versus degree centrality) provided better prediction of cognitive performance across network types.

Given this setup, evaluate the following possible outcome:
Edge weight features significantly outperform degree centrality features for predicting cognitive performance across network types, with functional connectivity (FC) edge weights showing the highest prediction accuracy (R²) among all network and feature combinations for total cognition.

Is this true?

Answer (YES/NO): NO